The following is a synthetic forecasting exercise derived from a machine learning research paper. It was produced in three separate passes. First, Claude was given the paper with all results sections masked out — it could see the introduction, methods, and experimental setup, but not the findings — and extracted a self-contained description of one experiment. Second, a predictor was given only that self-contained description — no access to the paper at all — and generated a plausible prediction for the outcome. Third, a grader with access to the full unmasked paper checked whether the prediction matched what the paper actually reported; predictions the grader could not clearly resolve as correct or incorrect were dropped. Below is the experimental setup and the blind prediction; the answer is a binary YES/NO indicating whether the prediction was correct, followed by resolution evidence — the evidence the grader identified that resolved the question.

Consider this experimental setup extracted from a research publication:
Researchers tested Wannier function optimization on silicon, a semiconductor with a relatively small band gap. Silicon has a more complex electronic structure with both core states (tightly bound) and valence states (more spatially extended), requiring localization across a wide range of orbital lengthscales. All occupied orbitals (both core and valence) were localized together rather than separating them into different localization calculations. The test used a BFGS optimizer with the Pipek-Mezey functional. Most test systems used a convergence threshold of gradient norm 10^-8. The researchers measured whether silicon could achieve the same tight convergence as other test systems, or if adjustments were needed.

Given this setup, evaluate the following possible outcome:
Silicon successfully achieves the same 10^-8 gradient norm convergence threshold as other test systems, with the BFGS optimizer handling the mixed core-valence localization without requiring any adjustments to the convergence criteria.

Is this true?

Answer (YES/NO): NO